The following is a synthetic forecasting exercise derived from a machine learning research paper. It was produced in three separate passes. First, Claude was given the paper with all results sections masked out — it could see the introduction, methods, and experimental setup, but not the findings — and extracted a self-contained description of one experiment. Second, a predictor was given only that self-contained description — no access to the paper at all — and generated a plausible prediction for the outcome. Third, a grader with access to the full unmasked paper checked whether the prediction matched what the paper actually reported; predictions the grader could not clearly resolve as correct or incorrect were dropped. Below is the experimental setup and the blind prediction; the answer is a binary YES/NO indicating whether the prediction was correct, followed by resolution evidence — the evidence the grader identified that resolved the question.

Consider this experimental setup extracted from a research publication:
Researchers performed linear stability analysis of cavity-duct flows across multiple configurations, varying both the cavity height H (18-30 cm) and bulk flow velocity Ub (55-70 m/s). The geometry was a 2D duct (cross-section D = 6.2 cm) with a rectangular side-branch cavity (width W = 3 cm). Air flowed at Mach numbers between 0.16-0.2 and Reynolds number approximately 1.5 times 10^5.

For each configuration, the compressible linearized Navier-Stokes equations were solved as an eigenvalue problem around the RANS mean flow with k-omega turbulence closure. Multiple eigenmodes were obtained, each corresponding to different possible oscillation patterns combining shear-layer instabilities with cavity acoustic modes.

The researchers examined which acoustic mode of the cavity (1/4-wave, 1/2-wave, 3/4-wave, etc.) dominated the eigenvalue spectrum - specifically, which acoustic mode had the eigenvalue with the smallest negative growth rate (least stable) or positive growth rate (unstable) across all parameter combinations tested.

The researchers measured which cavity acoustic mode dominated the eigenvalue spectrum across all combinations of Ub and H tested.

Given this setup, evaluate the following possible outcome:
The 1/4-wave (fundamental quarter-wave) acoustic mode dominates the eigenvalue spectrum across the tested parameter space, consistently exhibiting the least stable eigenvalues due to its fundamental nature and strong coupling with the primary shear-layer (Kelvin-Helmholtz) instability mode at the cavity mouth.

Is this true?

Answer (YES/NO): NO